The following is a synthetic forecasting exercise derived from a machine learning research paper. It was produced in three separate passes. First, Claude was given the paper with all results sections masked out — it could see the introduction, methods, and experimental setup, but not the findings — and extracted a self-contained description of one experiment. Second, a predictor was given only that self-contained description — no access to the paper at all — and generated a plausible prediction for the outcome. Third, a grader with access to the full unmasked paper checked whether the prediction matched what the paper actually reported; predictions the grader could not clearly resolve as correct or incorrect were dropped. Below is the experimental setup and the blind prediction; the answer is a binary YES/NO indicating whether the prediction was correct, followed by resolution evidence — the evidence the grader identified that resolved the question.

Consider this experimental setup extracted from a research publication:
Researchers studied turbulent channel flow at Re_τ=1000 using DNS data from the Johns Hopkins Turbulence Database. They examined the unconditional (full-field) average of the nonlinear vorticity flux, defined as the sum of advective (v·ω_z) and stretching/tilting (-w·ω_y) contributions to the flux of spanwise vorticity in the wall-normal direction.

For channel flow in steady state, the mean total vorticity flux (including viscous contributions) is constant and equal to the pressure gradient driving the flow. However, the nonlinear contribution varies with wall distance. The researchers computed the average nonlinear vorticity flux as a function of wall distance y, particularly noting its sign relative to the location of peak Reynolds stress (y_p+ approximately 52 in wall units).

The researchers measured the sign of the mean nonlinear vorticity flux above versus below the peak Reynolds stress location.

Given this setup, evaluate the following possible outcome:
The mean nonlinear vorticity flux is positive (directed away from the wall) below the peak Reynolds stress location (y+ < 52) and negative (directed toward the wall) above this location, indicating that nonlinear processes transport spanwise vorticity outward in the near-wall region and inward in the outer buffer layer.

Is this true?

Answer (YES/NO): YES